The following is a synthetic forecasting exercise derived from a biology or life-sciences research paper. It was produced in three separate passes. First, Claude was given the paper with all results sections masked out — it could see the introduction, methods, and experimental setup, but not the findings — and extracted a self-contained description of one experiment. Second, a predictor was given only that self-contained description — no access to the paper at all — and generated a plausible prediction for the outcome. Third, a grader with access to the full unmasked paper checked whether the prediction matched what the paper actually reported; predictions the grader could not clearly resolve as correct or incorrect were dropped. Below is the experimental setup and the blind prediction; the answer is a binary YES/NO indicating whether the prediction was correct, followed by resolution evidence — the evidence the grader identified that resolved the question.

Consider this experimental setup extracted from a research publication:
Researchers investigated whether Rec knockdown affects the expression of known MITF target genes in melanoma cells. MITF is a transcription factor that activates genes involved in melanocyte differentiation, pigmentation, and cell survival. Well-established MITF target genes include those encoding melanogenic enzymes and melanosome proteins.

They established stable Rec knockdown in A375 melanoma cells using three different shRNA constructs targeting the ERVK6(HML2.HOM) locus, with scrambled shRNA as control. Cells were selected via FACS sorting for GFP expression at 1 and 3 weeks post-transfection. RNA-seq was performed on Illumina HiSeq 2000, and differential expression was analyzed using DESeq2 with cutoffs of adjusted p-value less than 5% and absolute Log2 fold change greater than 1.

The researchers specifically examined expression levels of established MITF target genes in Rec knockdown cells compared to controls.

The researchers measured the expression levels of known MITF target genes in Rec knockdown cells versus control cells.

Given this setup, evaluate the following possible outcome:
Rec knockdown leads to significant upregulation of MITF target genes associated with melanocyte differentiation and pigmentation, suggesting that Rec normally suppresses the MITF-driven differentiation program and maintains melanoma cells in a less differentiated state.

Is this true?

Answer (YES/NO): NO